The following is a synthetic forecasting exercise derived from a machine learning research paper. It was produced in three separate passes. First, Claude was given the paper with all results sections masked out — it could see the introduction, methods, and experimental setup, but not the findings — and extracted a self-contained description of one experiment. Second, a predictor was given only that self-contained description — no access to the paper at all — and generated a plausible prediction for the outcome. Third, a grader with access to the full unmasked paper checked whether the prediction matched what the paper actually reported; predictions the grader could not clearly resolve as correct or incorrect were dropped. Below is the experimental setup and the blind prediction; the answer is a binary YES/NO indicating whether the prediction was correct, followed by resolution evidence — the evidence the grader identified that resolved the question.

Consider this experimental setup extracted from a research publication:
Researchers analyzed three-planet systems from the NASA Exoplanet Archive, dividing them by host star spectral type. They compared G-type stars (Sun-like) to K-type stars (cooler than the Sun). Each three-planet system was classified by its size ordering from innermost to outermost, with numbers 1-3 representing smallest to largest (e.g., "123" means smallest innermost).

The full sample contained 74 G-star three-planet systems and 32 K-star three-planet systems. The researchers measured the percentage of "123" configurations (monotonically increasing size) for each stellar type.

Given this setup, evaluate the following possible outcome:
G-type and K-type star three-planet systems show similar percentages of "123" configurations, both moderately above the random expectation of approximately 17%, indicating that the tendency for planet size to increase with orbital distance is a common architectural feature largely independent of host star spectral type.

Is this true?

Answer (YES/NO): NO